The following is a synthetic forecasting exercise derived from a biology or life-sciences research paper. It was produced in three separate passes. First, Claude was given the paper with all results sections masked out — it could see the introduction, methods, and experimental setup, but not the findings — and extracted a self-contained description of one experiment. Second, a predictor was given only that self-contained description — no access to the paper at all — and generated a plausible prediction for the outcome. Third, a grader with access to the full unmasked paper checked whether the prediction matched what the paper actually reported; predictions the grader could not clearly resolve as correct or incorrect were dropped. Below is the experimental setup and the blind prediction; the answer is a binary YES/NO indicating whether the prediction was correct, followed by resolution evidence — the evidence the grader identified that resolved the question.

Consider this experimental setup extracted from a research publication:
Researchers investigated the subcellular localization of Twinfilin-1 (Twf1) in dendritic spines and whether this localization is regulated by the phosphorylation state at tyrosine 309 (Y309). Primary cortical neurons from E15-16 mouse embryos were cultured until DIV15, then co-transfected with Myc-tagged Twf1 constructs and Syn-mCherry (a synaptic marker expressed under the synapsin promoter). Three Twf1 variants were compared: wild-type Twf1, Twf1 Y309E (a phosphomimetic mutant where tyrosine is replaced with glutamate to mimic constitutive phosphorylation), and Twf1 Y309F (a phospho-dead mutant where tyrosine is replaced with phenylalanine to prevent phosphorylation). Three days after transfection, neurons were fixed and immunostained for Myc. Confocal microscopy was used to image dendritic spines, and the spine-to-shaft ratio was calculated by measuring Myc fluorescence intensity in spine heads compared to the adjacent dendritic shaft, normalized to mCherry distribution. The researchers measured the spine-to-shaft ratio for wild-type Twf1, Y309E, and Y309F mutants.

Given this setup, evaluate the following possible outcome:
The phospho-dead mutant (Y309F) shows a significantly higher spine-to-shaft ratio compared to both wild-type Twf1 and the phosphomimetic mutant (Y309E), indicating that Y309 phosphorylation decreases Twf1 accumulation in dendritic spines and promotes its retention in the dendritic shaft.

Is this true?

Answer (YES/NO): NO